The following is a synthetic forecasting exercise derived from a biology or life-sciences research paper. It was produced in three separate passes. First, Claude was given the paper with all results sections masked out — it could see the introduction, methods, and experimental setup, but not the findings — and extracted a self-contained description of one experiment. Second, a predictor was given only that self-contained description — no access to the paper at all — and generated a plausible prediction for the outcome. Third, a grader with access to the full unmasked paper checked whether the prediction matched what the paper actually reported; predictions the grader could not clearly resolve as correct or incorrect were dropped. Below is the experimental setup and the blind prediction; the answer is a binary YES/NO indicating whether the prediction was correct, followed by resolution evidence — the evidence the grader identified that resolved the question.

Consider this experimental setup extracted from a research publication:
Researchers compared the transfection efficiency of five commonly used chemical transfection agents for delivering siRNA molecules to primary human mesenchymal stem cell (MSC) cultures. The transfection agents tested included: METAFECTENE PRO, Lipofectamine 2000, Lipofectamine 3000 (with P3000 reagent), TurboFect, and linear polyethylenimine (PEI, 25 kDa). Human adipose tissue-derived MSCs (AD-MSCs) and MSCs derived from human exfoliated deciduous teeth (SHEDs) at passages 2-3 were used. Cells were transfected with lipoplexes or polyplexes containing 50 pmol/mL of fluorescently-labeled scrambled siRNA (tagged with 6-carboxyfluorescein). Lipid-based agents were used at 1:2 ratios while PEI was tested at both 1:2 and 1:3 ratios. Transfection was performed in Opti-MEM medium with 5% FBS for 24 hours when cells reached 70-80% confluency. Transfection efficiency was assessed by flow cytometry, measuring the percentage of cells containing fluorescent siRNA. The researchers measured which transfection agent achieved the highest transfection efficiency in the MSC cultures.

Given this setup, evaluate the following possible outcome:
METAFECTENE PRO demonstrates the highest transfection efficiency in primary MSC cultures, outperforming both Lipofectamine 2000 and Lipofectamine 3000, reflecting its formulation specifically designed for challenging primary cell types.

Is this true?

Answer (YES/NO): NO